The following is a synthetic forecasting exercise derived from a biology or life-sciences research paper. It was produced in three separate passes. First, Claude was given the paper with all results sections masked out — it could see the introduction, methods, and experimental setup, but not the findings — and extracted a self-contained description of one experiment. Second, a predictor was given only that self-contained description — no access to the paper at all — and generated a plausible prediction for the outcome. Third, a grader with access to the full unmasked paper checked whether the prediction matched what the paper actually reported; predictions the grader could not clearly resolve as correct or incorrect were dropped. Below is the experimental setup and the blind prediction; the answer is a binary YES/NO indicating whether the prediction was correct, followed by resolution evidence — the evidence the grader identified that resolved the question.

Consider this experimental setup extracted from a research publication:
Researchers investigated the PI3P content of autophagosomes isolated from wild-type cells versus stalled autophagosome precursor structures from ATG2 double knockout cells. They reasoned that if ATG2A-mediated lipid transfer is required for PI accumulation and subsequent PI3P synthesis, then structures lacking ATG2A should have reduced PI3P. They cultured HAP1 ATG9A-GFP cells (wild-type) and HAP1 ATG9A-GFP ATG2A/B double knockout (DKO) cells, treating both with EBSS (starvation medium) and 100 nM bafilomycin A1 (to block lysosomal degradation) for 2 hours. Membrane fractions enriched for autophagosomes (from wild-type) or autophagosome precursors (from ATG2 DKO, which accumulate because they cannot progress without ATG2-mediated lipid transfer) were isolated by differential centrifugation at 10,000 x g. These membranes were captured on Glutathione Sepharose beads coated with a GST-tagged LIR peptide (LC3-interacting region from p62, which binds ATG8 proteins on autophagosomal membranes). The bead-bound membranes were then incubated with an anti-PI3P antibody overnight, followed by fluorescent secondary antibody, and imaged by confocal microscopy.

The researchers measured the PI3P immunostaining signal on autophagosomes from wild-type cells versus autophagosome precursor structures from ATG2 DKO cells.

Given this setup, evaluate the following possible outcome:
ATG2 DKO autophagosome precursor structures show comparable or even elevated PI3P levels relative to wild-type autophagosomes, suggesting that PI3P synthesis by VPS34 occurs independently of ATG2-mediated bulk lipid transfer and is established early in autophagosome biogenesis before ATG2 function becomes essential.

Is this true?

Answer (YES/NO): NO